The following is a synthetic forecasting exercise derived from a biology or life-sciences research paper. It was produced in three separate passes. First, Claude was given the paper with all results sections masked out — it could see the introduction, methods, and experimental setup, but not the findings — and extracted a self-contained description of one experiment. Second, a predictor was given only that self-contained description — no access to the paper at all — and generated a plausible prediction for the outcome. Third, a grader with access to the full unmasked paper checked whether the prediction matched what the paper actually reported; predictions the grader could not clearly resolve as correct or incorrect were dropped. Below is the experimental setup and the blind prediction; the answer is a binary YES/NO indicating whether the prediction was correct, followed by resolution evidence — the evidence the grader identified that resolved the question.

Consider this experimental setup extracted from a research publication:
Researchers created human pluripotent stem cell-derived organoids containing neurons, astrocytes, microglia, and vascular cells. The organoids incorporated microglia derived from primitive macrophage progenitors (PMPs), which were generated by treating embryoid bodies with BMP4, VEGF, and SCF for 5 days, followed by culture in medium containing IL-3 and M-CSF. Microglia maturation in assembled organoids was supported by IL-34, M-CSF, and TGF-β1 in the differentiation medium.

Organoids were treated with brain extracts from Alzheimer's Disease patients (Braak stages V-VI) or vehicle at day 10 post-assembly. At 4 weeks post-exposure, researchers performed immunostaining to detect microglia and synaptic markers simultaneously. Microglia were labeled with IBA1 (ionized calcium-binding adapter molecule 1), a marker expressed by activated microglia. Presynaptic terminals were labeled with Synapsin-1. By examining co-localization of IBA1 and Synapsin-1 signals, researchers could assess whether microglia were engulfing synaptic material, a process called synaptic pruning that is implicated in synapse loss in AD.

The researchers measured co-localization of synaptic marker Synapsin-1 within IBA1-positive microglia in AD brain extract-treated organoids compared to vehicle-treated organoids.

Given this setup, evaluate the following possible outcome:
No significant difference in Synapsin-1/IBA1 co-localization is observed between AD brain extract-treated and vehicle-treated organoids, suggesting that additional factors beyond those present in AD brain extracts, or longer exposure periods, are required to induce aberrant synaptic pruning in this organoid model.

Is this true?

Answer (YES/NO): NO